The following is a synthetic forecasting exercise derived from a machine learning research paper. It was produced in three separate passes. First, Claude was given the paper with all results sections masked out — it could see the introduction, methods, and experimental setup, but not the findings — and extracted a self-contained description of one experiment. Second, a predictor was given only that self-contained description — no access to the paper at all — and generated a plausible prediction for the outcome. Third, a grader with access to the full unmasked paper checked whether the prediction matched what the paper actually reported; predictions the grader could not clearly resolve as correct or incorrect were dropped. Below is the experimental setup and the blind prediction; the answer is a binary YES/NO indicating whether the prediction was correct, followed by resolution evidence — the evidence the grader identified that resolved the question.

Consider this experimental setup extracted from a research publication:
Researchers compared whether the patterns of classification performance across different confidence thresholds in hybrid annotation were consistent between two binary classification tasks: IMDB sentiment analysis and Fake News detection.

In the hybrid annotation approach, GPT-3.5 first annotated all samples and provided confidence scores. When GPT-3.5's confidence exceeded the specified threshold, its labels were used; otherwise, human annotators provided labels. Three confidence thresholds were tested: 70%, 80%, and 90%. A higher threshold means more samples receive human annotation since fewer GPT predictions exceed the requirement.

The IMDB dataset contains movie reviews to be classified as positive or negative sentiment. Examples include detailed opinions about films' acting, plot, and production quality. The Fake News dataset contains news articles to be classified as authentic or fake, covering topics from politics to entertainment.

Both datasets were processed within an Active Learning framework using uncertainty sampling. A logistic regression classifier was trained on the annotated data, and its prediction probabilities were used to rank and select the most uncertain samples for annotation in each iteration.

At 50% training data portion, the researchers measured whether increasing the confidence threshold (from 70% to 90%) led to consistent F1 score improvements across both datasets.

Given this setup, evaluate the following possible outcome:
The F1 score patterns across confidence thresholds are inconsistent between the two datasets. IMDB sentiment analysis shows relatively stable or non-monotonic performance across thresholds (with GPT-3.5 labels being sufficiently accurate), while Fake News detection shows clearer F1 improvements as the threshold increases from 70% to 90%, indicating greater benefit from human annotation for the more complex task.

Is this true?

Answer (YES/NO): YES